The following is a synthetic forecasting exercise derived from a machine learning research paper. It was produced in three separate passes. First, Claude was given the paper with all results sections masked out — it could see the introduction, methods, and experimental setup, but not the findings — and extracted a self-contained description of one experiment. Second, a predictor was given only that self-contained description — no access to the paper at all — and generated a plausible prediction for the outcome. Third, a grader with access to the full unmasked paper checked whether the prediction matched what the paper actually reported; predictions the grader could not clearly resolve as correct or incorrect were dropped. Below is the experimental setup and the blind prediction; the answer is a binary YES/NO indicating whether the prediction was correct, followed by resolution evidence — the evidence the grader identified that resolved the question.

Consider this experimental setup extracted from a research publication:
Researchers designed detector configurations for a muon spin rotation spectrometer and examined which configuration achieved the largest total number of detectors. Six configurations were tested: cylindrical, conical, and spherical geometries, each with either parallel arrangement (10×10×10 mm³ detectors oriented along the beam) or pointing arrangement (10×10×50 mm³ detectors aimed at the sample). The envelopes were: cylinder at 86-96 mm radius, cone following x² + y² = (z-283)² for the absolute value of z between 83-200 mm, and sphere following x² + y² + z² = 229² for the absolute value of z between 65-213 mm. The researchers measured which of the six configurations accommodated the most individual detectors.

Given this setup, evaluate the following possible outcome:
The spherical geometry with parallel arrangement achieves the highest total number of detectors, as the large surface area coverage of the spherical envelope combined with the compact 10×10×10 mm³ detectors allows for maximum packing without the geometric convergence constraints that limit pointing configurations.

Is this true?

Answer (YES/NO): NO